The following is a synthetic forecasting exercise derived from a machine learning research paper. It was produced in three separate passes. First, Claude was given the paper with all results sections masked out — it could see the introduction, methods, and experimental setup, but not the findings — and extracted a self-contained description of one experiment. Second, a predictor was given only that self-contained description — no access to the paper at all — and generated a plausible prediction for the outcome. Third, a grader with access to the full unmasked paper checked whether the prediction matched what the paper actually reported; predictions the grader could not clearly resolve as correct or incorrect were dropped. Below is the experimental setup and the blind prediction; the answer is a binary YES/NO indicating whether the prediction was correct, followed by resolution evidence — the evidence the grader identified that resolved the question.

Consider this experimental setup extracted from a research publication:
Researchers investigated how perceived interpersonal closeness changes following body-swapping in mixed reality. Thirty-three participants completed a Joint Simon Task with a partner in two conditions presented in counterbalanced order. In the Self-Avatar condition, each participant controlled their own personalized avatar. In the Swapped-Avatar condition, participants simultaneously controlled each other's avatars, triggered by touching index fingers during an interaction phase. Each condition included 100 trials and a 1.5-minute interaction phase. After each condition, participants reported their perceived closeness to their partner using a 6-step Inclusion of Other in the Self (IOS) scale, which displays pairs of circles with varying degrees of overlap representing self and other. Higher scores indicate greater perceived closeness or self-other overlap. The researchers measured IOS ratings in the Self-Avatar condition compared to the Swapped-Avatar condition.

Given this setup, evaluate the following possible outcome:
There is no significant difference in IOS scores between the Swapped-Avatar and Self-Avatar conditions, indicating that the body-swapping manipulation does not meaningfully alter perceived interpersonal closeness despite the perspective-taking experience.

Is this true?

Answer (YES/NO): NO